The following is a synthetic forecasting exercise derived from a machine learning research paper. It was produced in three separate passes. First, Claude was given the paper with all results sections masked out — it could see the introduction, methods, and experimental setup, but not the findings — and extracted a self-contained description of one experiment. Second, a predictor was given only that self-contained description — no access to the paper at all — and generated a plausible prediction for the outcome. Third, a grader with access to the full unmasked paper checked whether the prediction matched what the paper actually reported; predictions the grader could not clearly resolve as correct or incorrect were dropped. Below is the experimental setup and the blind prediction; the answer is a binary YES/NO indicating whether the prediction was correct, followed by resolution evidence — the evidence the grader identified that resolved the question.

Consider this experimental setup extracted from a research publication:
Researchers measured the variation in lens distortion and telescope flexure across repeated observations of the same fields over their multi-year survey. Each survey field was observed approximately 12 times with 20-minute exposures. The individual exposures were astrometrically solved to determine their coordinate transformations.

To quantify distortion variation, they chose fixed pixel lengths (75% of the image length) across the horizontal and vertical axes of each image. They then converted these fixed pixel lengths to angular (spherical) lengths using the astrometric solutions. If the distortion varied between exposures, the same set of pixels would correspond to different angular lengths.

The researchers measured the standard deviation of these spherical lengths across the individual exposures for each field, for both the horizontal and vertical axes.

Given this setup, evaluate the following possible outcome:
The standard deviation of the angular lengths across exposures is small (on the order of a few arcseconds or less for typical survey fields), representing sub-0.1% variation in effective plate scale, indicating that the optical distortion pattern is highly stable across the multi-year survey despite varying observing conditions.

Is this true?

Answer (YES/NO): NO